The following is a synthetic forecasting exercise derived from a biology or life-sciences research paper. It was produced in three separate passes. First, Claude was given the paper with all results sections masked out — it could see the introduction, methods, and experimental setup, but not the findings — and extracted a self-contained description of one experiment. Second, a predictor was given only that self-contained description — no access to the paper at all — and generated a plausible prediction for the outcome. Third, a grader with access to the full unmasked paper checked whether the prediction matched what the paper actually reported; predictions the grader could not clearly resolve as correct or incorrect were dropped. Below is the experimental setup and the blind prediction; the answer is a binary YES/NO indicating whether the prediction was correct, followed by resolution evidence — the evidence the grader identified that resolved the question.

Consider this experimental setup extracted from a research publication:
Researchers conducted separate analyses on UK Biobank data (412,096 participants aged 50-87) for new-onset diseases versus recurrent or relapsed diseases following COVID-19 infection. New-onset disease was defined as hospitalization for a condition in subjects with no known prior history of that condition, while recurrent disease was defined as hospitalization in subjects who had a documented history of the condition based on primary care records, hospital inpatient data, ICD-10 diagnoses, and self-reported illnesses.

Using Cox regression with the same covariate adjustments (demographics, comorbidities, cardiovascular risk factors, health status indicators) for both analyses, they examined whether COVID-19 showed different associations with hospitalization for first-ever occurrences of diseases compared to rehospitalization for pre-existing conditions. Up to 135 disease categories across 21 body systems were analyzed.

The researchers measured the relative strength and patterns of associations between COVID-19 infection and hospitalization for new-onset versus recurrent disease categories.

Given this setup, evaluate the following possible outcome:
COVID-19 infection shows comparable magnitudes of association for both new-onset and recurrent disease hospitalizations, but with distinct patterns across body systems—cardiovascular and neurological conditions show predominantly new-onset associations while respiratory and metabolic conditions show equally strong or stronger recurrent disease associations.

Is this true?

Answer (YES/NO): NO